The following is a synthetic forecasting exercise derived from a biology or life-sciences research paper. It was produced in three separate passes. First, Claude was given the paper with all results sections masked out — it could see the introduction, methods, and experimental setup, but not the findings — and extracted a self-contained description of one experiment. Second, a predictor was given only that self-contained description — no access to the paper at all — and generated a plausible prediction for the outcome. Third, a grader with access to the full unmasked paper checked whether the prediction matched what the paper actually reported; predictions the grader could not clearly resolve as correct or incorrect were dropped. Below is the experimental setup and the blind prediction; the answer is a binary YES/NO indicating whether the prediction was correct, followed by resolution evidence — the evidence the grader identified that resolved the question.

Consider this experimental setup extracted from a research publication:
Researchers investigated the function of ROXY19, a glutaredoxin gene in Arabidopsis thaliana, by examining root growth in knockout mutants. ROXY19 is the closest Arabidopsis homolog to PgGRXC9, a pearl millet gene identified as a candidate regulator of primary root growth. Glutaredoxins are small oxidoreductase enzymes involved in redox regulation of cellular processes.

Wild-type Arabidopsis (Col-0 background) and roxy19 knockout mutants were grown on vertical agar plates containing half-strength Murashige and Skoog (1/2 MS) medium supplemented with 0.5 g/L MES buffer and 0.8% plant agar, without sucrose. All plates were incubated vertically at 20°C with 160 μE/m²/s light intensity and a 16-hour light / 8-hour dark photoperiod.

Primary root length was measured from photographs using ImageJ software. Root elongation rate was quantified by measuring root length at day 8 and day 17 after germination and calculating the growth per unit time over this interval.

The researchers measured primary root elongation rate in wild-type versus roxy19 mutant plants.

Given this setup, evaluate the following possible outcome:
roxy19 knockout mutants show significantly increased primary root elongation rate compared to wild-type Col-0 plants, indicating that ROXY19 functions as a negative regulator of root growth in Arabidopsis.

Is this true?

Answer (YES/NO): NO